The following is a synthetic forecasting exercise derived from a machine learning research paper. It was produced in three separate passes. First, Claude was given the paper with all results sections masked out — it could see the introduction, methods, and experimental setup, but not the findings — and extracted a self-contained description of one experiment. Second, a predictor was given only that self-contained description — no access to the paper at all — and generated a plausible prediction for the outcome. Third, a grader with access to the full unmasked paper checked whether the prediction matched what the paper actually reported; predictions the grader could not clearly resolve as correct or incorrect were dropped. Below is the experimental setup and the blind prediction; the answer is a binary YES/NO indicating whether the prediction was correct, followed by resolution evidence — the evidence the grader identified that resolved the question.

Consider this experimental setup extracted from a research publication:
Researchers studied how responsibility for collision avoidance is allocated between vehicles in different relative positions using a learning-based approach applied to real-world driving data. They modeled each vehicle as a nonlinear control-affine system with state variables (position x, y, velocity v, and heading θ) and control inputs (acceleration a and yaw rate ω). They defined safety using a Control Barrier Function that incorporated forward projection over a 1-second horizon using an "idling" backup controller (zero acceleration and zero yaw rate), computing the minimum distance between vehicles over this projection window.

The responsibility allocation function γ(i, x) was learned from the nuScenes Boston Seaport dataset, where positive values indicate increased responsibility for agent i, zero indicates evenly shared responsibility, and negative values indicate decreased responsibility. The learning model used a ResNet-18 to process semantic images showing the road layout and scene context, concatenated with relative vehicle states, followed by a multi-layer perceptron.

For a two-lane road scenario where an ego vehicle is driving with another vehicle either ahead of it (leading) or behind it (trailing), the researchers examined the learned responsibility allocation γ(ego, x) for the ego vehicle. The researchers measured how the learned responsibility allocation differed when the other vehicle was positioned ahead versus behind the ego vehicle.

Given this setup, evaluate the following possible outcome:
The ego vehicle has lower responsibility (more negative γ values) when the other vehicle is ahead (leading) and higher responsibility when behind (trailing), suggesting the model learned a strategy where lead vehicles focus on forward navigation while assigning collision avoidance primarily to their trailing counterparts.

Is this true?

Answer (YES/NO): NO